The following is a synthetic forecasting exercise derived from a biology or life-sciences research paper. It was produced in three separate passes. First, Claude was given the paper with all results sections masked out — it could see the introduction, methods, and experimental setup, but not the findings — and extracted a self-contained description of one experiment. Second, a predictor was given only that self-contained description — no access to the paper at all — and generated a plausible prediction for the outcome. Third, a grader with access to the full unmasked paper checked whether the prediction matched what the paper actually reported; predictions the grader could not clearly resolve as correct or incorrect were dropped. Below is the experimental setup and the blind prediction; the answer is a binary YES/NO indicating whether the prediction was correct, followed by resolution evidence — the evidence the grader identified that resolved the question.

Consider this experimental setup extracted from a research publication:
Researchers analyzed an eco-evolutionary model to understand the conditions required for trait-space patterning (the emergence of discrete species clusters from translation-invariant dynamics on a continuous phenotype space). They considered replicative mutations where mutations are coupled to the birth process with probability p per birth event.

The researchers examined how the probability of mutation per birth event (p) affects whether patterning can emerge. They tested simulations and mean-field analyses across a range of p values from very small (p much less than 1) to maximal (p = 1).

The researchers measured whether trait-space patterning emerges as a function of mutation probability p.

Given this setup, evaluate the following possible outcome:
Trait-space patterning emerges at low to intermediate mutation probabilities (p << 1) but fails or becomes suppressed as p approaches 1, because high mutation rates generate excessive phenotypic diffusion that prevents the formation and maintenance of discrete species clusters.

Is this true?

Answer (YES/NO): NO